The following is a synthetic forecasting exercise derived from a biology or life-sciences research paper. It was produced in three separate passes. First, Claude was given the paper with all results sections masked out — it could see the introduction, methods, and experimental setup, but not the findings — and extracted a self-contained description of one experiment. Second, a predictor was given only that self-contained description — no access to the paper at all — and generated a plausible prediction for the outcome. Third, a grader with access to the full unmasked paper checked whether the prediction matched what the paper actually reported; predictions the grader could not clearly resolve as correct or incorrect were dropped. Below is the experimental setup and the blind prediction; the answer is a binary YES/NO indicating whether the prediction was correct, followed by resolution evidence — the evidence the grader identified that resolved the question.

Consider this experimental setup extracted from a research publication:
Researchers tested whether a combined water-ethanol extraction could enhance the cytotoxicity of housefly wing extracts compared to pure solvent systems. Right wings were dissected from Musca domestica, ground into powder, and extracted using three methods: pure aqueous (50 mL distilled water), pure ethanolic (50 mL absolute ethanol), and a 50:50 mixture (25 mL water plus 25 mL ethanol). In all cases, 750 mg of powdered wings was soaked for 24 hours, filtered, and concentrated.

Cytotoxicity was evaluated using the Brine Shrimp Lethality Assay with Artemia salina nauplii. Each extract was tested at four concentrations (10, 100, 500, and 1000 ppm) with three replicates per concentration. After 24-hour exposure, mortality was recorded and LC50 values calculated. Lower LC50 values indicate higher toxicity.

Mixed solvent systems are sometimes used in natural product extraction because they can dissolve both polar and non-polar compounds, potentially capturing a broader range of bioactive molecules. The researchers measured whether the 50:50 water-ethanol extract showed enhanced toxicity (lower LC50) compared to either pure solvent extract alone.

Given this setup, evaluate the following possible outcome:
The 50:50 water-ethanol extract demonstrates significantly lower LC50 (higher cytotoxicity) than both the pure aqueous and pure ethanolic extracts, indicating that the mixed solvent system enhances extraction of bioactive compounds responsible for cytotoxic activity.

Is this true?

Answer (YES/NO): NO